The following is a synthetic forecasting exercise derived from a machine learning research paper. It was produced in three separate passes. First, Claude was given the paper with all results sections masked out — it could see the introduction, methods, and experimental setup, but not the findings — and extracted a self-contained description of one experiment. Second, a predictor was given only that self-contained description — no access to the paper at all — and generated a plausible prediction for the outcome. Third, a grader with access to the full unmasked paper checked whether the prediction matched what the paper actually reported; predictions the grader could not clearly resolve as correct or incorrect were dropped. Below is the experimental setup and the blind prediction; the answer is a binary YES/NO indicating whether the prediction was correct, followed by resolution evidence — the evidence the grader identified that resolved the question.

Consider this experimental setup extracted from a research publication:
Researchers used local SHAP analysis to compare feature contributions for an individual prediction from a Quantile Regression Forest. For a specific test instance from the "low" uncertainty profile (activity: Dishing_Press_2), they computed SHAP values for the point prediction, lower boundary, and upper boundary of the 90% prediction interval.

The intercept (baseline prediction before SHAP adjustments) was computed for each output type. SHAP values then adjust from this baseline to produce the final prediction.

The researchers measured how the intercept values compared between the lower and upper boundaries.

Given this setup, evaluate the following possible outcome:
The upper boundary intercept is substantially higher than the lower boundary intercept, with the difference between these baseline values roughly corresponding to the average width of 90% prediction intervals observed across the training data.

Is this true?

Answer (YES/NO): NO